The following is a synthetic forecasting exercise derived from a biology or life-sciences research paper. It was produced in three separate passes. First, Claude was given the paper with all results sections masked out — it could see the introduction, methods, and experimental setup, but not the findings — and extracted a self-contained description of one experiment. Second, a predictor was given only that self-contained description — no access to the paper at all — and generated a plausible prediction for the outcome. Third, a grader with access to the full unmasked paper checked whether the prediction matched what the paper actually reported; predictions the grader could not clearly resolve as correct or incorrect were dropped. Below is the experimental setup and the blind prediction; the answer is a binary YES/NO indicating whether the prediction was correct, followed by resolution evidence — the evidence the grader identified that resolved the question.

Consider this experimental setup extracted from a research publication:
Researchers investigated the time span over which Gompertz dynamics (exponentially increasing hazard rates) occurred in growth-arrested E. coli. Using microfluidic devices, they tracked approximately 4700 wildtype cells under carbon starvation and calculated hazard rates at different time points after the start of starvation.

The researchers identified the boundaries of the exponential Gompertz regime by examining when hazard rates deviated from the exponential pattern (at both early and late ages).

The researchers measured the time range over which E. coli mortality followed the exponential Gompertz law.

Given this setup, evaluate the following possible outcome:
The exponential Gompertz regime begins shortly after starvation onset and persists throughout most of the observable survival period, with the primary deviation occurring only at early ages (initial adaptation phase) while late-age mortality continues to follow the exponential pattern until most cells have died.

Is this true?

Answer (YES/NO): NO